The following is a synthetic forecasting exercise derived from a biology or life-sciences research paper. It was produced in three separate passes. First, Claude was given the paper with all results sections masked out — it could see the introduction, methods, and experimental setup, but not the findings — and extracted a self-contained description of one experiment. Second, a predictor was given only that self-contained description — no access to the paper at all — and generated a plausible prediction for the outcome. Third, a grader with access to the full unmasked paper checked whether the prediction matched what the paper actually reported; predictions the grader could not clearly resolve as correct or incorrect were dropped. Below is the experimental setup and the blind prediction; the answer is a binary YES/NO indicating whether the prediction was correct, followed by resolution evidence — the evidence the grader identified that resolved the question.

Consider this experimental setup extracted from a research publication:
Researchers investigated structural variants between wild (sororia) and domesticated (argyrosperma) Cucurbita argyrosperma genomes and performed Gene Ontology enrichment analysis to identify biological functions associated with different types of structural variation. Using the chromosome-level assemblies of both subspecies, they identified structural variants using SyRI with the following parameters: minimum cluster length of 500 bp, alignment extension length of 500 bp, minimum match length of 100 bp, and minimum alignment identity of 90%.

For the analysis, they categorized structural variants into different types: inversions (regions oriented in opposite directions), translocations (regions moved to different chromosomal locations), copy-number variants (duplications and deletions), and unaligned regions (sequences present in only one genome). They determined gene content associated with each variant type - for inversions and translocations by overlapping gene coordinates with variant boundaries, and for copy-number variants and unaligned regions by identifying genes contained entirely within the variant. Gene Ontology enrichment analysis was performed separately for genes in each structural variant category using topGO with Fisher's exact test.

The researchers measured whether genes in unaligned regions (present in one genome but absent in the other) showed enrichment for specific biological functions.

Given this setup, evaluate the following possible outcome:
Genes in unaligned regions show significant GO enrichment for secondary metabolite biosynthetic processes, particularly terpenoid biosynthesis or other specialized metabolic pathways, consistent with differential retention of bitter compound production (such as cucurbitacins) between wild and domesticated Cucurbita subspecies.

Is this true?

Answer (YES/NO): NO